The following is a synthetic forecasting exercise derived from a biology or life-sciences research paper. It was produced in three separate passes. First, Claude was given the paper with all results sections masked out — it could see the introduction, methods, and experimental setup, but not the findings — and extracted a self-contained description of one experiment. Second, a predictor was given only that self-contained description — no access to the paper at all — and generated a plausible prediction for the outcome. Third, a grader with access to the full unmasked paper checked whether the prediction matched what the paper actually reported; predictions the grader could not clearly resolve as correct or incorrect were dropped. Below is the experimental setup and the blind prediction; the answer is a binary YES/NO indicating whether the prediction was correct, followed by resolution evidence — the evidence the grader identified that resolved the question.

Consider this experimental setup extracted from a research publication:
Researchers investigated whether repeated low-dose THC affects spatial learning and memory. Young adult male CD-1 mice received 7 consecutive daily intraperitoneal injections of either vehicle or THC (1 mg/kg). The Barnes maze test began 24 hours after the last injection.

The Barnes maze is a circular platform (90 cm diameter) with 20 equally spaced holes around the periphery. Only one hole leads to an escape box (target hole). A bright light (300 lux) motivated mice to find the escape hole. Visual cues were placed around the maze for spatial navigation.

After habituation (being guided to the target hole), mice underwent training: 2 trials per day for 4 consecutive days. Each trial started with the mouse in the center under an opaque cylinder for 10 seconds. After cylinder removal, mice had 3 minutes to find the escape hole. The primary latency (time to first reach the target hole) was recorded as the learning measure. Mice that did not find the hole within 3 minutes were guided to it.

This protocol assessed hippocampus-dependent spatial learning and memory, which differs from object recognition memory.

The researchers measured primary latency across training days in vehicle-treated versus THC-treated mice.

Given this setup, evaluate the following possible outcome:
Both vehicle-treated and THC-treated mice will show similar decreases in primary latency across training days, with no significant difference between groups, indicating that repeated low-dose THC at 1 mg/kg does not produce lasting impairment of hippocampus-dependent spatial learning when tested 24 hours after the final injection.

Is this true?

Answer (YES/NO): YES